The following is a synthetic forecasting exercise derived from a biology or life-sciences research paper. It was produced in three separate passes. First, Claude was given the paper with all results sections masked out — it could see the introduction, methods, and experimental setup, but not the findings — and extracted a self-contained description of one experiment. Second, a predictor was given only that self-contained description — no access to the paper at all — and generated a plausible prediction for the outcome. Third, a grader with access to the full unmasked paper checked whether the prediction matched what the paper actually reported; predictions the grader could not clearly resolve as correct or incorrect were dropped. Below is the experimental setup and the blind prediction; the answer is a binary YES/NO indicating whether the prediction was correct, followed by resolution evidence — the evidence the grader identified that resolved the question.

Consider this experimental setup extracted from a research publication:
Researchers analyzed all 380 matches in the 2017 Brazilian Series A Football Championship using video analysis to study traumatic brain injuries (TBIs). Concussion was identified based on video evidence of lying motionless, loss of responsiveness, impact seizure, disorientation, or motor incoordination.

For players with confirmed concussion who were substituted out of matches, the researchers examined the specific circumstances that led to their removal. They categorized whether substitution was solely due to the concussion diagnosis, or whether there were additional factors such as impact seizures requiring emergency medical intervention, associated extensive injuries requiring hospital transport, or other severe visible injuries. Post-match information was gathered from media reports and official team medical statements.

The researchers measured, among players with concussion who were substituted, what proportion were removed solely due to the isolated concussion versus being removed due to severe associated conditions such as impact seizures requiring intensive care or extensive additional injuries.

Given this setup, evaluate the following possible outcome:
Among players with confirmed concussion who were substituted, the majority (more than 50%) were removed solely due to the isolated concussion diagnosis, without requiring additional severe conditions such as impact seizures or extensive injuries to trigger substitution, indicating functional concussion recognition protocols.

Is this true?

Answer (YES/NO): NO